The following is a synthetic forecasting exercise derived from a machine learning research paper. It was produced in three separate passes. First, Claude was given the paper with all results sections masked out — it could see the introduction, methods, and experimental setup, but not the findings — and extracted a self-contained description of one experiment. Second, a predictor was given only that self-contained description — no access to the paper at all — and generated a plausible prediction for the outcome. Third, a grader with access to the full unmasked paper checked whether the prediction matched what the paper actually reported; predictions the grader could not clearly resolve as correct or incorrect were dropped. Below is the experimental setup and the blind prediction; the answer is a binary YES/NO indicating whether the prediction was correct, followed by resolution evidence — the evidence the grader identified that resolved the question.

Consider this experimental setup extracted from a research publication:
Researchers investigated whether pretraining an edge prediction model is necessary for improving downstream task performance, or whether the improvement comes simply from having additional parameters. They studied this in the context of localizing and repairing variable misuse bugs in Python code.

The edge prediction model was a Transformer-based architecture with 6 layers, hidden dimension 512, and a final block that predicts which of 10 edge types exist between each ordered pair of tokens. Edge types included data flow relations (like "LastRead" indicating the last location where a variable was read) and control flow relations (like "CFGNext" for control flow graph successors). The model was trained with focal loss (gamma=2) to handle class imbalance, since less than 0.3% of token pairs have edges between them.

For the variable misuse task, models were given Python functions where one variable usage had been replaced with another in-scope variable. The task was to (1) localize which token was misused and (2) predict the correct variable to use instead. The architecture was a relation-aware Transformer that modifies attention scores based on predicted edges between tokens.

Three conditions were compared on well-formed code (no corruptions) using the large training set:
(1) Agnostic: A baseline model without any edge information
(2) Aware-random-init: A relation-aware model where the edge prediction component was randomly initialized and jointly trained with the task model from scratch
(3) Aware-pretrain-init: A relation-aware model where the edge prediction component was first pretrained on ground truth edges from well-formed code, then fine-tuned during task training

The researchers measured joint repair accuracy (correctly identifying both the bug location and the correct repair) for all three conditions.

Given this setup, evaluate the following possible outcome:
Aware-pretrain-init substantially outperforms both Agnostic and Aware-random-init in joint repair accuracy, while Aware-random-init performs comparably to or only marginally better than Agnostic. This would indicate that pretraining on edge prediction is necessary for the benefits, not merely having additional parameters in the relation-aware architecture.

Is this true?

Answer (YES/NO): YES